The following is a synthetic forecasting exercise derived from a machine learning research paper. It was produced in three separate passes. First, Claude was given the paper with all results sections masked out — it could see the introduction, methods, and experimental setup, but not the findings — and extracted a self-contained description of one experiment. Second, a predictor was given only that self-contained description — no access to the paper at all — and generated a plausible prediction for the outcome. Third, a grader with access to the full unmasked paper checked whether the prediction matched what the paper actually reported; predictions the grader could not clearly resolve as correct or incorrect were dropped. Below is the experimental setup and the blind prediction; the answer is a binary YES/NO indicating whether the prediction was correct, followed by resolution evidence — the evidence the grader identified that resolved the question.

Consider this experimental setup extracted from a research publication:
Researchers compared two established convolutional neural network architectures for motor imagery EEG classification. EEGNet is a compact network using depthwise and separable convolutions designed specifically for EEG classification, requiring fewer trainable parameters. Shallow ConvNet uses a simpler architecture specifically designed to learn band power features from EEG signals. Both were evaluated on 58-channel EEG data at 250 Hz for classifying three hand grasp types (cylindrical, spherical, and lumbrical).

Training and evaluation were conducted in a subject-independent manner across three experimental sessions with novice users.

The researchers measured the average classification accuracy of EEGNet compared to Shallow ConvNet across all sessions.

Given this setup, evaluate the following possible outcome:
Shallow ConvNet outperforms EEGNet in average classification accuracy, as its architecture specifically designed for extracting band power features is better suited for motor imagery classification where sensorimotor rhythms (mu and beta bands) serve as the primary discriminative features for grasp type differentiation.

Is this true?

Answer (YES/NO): YES